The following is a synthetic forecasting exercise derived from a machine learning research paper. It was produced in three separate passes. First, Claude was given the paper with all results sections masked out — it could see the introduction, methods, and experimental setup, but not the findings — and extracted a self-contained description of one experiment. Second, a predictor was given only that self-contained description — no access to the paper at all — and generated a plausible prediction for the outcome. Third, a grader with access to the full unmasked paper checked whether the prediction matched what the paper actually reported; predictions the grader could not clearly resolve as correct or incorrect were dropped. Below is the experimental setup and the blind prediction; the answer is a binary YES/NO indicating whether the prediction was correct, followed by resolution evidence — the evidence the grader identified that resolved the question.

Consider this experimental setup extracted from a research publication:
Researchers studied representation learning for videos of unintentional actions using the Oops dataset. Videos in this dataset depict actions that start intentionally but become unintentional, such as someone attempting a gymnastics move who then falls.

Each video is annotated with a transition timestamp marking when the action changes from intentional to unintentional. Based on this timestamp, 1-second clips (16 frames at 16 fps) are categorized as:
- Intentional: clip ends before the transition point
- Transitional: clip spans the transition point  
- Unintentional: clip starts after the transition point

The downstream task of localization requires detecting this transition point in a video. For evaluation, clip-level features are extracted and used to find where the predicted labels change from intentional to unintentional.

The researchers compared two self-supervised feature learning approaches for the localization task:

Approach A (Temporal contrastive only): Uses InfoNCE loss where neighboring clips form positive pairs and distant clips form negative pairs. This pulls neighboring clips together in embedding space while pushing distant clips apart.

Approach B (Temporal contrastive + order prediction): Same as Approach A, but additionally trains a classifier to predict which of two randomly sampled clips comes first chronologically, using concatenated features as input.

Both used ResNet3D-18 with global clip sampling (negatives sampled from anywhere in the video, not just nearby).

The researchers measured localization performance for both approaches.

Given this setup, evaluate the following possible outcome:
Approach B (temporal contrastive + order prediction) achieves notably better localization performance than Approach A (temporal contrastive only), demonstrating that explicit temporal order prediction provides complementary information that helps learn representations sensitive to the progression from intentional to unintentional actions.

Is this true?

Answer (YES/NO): YES